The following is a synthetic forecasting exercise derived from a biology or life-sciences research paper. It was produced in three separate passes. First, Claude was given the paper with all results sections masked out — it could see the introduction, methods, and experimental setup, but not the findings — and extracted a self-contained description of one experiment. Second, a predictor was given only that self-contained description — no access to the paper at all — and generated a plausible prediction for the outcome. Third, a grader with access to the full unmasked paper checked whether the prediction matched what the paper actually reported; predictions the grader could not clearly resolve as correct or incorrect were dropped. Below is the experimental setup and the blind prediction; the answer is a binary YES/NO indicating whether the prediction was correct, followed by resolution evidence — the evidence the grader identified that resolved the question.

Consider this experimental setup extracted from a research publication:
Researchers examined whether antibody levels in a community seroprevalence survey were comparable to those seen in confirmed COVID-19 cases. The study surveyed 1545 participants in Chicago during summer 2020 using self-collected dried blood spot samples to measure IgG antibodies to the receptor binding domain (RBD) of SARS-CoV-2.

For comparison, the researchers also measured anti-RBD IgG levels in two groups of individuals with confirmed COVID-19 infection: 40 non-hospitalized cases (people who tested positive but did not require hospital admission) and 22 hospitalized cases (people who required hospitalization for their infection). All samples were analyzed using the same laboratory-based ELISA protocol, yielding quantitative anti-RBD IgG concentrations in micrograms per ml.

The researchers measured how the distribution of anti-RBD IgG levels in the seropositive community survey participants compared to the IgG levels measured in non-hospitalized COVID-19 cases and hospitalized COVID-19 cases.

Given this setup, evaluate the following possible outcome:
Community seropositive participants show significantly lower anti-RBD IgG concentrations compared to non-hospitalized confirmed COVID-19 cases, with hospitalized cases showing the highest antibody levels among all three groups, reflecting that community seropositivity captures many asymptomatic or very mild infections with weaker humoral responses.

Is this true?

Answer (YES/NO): NO